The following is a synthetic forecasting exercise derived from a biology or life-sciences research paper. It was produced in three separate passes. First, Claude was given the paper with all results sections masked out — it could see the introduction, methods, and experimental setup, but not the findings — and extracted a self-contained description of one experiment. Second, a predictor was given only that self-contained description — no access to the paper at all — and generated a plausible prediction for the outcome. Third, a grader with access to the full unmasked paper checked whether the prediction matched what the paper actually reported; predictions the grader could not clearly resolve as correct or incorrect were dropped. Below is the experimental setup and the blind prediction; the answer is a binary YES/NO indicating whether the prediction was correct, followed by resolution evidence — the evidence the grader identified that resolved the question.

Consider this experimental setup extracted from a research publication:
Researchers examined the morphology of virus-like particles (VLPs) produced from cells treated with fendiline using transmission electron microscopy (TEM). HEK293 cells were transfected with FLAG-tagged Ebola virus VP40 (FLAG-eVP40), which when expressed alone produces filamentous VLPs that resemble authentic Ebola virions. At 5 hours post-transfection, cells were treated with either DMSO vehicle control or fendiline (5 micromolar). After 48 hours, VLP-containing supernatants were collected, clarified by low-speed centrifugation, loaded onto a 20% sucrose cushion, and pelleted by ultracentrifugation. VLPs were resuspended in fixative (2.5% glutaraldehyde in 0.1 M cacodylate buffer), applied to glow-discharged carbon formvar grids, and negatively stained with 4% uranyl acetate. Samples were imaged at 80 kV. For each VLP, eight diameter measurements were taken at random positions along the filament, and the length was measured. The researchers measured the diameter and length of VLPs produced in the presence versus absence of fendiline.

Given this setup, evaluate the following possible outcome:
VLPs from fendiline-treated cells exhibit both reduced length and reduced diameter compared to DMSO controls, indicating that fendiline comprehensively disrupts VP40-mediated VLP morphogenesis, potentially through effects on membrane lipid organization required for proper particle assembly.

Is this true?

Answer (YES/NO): YES